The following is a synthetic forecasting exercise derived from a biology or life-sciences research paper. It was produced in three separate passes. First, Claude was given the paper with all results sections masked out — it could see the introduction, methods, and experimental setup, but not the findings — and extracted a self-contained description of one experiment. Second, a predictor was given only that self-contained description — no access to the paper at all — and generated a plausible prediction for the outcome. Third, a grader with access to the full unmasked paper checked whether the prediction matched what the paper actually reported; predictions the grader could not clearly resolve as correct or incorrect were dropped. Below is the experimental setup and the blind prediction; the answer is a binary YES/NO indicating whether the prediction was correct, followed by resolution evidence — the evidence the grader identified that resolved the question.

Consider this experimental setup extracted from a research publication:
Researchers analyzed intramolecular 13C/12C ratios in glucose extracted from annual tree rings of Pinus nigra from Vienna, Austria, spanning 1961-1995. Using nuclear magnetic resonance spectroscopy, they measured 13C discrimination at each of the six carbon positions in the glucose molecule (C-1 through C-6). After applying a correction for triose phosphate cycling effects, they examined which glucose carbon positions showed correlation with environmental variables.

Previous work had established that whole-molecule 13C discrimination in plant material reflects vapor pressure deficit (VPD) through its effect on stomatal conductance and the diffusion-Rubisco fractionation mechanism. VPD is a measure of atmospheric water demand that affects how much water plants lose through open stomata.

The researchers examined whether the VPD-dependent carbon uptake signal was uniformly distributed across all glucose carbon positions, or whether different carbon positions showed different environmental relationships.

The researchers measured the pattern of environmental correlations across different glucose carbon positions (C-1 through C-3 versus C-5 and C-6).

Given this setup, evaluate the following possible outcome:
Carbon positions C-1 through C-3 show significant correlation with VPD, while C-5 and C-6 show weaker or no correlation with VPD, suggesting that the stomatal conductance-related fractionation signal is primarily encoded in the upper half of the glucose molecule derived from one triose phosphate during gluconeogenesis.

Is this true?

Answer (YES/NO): YES